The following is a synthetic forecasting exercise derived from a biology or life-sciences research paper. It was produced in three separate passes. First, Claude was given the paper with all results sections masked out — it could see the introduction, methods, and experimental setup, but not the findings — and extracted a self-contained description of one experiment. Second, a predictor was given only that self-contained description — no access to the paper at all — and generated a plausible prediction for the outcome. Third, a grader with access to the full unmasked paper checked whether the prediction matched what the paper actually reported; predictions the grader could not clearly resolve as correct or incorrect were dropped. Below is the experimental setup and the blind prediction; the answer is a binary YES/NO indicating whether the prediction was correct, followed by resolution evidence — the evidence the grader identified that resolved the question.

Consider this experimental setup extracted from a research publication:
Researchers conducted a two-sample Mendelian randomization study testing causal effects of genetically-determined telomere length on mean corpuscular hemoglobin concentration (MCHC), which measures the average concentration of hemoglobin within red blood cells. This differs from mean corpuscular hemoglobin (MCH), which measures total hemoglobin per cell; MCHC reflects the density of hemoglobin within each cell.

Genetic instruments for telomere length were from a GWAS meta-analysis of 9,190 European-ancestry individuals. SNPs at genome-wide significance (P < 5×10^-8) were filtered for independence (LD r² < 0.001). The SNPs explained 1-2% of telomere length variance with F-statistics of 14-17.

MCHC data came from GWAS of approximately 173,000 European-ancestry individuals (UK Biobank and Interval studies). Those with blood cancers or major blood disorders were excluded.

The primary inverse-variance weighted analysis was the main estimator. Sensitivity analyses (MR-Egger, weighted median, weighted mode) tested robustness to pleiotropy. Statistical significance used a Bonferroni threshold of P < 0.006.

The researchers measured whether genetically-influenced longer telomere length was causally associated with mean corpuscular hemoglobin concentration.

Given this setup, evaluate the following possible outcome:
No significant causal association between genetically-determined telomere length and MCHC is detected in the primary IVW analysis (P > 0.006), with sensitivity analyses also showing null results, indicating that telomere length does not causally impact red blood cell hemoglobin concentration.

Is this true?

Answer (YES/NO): NO